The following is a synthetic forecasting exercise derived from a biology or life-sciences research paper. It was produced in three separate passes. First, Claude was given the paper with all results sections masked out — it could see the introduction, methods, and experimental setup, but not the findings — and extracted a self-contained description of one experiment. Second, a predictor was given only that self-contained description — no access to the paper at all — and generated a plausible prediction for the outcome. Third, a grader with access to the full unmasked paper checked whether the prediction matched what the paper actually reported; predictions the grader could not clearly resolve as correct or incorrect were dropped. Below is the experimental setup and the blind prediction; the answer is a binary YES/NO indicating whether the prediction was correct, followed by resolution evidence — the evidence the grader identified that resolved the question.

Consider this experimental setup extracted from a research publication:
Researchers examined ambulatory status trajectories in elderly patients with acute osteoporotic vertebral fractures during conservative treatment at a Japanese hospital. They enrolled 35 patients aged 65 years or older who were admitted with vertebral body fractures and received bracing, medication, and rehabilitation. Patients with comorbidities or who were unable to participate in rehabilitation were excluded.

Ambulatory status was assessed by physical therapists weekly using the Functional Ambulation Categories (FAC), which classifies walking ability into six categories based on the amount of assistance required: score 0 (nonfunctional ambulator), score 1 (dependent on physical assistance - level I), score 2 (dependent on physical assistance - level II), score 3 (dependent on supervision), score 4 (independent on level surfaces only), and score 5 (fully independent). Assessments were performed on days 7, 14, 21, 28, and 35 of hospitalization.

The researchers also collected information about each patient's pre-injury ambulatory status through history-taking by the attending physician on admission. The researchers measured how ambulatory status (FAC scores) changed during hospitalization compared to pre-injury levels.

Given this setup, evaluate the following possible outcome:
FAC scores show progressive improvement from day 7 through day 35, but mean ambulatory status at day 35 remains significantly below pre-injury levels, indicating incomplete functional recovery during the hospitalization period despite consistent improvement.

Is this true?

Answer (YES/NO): NO